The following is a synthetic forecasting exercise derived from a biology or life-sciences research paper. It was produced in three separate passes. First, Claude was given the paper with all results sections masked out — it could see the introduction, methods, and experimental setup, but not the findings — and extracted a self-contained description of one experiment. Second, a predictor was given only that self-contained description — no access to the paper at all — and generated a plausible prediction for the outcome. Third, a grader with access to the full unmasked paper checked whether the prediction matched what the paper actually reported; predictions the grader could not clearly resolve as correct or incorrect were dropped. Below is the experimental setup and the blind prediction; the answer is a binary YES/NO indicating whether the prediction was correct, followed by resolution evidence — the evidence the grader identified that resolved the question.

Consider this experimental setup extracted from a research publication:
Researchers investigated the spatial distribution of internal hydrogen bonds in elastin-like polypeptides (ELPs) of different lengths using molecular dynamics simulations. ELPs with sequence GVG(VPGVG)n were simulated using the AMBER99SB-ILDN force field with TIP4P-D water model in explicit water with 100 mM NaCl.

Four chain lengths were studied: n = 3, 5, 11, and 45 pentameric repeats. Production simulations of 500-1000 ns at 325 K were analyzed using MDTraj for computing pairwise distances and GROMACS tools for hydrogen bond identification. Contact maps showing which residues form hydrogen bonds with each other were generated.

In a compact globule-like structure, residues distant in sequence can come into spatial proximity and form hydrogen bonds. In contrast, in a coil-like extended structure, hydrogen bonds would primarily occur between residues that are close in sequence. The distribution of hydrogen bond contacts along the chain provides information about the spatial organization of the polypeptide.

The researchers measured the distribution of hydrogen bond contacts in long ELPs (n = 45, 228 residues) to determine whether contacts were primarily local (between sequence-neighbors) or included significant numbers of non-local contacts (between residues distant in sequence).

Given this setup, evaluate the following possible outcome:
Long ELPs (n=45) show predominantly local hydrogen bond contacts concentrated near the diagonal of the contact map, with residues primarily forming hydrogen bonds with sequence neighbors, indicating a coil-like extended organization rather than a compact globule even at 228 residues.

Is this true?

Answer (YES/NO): NO